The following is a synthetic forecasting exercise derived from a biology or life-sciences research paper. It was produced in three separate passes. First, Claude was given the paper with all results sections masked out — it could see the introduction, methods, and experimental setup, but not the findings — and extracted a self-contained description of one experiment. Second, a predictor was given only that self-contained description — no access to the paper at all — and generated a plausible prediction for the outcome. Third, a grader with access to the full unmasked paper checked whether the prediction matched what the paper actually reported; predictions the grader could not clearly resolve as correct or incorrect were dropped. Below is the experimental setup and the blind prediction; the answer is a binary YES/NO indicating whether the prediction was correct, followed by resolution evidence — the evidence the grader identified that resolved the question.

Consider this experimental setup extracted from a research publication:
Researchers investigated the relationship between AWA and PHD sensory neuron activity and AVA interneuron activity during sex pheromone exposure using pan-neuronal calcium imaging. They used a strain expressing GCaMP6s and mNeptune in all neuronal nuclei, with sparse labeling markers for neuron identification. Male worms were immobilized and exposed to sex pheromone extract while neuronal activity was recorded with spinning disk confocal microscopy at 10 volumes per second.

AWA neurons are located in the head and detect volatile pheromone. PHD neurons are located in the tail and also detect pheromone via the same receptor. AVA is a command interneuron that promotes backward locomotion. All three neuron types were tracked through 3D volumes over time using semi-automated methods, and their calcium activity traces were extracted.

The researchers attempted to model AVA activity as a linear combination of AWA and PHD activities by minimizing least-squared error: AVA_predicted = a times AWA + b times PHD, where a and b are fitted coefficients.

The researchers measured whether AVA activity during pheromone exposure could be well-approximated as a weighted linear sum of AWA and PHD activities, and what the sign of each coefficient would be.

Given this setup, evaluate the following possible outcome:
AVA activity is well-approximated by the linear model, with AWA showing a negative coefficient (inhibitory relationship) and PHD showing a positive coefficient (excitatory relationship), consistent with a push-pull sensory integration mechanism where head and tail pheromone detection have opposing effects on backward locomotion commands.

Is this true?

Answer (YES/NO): YES